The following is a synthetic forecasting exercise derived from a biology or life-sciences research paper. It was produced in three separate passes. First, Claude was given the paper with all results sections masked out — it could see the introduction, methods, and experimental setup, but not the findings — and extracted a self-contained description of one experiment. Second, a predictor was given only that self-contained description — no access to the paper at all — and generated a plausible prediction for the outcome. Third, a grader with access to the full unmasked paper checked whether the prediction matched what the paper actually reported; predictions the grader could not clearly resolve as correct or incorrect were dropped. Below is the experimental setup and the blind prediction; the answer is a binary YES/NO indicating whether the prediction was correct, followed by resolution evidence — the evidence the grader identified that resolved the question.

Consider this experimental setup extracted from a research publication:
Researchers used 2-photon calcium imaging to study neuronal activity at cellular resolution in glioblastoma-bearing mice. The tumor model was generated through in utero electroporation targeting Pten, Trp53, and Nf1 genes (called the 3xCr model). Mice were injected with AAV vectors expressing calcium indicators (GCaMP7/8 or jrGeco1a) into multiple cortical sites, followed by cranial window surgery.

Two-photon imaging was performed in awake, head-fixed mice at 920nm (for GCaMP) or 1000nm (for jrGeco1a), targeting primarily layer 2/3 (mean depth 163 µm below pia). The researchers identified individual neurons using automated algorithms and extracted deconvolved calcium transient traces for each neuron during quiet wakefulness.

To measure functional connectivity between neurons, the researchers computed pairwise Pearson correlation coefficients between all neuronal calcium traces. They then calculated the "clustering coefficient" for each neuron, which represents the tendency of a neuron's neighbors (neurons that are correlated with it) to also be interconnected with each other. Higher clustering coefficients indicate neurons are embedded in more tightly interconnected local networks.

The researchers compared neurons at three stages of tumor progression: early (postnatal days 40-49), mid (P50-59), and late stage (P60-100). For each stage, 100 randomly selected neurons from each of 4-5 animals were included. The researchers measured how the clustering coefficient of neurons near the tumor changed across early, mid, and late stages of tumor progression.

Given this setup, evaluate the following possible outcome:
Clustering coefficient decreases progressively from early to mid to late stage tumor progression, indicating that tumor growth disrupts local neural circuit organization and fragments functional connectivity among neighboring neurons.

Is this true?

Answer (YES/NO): YES